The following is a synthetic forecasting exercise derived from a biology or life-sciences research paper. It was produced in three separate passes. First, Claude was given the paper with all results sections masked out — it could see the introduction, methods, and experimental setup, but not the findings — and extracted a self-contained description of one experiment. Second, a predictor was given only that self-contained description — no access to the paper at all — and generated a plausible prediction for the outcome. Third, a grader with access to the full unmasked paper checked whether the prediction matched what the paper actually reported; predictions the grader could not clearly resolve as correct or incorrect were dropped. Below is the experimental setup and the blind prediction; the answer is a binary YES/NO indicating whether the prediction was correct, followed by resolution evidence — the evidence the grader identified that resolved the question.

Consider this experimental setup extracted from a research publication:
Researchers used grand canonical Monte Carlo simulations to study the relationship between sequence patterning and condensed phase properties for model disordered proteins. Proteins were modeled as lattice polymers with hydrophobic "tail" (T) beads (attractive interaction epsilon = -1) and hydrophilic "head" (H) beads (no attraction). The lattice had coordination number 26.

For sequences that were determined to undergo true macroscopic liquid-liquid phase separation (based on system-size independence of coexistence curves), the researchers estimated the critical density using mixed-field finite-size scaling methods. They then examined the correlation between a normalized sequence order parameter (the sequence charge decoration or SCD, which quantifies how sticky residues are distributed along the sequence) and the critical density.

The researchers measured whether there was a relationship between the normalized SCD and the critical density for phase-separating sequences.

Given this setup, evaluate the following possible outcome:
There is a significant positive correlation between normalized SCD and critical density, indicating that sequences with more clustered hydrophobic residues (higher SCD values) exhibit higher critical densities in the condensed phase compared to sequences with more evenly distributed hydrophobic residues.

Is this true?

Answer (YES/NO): NO